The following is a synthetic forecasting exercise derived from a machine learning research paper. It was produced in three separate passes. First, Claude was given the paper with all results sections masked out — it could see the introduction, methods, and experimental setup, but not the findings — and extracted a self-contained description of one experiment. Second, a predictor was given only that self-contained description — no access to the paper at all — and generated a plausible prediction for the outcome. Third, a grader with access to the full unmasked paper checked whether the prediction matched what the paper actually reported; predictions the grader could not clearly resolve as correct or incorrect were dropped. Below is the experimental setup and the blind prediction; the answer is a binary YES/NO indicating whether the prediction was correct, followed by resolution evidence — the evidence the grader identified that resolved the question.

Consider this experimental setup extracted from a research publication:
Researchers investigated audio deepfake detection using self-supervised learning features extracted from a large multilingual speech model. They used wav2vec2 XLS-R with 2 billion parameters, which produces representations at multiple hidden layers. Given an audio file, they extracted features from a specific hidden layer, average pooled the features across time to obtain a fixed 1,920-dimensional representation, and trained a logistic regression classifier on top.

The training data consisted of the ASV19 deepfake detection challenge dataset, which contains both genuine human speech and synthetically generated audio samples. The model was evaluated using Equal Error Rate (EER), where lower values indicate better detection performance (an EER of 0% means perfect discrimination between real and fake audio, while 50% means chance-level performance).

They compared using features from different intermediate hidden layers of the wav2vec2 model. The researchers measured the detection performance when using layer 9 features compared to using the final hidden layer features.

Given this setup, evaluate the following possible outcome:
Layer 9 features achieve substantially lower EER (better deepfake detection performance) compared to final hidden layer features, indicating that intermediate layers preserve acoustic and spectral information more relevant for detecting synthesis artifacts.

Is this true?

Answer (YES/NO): YES